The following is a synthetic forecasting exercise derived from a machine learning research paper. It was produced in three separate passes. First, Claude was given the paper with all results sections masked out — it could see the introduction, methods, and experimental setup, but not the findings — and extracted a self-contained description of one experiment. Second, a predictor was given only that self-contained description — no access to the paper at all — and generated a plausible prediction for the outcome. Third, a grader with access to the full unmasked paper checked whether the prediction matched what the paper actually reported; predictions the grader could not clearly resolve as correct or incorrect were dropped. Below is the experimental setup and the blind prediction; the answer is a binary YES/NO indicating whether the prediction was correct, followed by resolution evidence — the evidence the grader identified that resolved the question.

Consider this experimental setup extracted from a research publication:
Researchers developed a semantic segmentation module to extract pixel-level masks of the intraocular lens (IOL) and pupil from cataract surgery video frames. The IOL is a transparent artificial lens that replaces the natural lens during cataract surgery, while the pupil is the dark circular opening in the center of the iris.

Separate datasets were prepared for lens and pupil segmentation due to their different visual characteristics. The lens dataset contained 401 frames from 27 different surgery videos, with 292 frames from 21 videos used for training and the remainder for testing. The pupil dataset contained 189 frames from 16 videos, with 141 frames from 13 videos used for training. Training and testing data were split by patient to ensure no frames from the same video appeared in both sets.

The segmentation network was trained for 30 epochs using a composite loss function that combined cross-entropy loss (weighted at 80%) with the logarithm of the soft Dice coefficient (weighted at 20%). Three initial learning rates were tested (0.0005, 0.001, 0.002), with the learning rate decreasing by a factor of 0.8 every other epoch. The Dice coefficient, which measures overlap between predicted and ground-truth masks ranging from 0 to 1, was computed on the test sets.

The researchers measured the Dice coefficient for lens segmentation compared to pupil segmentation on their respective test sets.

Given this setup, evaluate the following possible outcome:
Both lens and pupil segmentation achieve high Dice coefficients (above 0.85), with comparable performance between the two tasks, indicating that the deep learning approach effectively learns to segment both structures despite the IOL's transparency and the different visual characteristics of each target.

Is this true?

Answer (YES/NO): NO